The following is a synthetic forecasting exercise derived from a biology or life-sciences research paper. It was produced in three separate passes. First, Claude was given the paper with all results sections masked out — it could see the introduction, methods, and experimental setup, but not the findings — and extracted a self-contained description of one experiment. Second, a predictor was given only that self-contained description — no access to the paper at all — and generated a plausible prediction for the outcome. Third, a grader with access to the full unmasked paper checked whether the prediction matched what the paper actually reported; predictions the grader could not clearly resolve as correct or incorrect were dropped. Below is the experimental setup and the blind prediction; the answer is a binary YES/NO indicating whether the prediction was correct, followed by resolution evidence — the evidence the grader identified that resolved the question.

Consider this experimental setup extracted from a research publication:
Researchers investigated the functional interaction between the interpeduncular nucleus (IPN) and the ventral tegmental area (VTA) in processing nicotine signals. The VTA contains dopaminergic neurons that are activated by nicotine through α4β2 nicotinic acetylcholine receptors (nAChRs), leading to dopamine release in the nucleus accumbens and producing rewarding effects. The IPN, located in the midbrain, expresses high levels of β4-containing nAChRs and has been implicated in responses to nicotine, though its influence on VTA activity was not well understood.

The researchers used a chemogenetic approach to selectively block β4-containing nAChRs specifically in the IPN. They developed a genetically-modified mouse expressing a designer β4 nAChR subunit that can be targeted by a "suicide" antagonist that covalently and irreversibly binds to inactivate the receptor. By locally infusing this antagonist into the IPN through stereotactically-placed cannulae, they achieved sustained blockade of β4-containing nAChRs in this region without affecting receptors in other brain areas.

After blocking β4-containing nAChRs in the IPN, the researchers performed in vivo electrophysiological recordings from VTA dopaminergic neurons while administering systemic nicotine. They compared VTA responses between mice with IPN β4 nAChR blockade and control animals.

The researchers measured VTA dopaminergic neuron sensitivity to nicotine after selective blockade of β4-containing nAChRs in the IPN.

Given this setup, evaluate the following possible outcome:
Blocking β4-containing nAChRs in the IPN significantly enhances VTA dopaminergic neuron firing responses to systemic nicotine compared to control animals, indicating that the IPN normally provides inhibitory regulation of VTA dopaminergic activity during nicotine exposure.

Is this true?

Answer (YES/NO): YES